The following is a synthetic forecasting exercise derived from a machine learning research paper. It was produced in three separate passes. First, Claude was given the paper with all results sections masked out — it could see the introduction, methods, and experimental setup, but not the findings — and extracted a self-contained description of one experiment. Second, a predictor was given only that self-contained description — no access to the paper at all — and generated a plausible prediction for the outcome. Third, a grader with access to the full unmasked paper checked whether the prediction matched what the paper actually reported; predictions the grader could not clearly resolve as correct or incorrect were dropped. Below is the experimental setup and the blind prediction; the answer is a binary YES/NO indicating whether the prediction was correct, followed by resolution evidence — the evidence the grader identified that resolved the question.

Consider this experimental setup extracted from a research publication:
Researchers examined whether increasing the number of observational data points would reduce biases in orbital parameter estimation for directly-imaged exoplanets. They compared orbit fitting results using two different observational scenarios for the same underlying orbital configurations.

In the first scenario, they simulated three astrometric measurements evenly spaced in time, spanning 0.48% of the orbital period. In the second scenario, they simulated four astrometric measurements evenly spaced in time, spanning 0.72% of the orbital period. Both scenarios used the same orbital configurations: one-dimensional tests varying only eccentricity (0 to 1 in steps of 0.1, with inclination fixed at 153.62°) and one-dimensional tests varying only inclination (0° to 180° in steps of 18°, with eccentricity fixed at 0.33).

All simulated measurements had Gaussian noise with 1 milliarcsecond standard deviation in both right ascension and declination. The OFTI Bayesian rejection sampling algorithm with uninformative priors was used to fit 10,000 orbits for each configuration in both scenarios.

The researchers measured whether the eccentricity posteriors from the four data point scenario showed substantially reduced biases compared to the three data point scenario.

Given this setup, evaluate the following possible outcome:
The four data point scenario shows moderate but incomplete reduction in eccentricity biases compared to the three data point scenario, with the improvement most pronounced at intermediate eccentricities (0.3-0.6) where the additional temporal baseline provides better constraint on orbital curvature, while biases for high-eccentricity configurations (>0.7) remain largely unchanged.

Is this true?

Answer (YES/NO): NO